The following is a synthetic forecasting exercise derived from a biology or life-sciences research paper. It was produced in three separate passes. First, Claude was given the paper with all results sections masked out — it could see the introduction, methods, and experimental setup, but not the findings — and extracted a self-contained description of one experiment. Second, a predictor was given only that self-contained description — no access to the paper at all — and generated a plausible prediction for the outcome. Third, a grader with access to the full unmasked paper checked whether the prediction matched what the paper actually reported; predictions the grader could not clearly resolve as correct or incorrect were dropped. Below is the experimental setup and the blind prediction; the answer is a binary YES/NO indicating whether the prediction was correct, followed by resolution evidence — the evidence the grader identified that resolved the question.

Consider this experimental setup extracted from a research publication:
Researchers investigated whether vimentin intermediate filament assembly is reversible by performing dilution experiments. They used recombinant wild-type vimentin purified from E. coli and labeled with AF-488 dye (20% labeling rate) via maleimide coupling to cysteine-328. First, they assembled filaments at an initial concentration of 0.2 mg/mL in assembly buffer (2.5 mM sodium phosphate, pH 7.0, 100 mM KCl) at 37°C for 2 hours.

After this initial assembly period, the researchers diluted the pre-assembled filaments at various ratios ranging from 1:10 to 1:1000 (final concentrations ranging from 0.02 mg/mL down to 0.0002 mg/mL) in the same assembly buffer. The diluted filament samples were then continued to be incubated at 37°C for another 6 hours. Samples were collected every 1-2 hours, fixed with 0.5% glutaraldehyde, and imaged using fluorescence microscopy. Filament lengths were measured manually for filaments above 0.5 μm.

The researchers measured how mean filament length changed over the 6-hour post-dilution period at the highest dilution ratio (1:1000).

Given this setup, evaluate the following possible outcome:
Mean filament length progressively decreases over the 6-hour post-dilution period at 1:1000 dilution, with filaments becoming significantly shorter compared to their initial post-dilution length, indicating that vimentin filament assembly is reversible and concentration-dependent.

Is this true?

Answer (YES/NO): YES